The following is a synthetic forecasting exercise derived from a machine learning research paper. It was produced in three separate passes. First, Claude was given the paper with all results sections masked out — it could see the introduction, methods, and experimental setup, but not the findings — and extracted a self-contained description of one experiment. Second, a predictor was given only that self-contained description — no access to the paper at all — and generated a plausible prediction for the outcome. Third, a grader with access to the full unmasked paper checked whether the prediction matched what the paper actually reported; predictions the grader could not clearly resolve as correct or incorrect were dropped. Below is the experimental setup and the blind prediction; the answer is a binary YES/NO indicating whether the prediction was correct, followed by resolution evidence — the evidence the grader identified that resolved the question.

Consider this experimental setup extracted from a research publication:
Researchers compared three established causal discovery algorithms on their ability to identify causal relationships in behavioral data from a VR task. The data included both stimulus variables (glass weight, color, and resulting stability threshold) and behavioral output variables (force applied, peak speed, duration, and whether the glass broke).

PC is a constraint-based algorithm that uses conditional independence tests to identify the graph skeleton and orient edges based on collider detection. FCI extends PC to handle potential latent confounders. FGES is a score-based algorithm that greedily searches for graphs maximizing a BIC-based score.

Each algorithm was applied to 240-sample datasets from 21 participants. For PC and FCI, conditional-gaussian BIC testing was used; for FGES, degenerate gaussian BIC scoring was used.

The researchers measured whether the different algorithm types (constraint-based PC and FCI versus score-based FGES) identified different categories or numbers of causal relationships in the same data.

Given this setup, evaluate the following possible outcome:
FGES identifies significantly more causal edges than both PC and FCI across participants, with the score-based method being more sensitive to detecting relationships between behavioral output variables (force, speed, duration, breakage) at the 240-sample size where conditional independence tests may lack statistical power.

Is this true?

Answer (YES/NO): NO